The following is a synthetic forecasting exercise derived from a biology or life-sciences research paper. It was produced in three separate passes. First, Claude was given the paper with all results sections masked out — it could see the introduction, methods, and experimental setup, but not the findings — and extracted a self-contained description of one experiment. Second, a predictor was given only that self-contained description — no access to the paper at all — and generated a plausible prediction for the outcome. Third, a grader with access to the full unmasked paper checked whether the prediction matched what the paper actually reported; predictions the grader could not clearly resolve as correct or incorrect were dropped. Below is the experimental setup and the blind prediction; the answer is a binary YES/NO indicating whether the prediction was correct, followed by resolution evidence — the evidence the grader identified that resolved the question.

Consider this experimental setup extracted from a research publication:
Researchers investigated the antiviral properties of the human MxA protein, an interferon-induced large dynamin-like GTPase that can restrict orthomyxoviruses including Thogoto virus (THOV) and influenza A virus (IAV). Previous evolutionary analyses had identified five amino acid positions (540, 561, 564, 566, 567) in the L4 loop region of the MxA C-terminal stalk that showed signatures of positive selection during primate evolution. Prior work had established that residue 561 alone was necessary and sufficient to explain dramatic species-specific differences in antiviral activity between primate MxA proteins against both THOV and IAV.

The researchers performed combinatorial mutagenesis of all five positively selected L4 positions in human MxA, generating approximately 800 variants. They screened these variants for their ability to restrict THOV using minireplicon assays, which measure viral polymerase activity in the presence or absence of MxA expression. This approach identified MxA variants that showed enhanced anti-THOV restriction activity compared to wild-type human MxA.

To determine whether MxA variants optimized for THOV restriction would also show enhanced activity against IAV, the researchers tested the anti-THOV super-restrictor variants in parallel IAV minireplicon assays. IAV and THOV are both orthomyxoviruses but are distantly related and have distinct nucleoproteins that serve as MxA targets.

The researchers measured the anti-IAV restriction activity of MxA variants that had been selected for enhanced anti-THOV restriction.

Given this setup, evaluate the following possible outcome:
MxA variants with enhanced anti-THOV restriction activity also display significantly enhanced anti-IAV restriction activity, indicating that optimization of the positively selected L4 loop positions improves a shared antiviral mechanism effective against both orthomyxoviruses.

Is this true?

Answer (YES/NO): NO